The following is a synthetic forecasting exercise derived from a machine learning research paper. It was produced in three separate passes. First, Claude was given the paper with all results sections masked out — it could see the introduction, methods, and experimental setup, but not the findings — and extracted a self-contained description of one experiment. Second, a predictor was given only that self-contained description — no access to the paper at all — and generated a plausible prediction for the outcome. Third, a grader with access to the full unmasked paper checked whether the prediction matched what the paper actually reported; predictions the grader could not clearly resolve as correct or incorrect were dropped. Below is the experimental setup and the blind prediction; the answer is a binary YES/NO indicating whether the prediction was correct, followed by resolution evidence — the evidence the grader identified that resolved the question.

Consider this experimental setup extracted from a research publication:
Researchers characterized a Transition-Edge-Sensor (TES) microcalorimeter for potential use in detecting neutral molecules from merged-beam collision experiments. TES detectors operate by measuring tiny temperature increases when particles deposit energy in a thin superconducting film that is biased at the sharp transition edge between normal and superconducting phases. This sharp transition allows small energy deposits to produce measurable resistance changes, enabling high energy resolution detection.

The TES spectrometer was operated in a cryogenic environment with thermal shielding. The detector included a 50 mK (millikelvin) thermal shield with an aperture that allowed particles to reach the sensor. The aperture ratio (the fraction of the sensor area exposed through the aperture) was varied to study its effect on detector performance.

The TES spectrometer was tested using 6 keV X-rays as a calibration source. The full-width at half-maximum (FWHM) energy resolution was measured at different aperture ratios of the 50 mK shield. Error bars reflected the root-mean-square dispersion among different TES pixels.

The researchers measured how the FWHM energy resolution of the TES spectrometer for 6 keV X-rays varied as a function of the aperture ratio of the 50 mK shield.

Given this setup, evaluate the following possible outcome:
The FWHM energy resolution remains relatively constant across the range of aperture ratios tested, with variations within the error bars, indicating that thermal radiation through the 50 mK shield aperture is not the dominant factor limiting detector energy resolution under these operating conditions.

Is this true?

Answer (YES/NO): NO